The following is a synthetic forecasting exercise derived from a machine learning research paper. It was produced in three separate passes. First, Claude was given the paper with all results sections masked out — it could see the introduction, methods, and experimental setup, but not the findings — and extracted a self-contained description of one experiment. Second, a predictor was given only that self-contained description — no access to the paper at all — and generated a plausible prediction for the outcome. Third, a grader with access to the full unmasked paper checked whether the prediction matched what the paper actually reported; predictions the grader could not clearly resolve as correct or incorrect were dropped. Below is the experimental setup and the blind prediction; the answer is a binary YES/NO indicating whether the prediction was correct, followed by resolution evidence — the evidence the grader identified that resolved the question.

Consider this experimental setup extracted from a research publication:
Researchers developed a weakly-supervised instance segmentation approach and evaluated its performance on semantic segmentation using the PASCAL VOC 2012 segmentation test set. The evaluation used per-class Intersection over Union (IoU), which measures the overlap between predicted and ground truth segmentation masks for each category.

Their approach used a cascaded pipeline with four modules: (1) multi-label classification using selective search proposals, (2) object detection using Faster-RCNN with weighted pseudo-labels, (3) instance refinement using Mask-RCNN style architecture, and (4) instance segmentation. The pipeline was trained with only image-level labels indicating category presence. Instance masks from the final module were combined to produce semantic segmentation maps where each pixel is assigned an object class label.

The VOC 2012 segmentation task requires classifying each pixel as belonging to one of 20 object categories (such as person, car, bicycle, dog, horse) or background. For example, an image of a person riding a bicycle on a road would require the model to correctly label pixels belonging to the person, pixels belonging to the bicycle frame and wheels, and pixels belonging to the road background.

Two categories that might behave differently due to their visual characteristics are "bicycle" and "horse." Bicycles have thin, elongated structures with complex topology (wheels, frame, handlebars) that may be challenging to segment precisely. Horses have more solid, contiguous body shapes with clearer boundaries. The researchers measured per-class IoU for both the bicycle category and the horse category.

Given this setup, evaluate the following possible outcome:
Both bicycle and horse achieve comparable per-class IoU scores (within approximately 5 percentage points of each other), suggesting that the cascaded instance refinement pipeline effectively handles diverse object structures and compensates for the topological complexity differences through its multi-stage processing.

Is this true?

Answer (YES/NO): NO